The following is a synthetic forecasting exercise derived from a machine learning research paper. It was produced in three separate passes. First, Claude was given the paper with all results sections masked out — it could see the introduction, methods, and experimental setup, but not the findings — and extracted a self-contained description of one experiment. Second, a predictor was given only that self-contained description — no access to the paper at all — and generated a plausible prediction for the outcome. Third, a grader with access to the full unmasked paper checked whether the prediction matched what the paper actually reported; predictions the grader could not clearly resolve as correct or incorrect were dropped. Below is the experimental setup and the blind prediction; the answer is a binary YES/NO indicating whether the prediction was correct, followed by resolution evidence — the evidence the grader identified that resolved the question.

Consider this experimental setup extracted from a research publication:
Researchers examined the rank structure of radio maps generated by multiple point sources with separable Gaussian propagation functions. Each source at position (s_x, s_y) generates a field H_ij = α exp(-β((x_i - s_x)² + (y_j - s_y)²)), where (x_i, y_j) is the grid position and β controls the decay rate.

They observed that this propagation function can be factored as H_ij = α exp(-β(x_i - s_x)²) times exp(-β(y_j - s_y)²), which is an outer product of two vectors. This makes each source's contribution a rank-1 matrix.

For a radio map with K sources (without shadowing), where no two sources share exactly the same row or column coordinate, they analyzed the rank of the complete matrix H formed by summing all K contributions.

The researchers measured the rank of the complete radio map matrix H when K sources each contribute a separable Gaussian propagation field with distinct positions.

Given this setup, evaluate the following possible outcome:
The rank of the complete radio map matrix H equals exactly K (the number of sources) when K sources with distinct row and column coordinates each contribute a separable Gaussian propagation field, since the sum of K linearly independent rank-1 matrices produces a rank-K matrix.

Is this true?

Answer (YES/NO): YES